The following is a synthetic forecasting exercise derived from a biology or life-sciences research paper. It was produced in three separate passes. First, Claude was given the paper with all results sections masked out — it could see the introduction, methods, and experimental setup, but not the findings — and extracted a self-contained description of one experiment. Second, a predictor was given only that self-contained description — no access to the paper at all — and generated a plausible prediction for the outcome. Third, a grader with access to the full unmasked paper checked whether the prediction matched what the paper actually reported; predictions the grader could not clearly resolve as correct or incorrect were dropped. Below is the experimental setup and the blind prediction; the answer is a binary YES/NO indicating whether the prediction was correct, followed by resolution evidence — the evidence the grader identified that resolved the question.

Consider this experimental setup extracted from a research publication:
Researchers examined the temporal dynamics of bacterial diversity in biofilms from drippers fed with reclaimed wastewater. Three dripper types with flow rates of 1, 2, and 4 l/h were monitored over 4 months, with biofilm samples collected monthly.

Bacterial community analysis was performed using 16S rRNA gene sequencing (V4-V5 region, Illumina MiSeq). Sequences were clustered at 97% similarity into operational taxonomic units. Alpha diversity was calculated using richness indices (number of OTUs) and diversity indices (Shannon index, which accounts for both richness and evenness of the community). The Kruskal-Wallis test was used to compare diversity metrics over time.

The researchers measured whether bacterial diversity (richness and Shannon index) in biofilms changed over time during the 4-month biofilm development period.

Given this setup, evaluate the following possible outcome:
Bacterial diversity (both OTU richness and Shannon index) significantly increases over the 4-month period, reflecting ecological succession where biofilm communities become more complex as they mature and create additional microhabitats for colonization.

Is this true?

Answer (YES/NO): YES